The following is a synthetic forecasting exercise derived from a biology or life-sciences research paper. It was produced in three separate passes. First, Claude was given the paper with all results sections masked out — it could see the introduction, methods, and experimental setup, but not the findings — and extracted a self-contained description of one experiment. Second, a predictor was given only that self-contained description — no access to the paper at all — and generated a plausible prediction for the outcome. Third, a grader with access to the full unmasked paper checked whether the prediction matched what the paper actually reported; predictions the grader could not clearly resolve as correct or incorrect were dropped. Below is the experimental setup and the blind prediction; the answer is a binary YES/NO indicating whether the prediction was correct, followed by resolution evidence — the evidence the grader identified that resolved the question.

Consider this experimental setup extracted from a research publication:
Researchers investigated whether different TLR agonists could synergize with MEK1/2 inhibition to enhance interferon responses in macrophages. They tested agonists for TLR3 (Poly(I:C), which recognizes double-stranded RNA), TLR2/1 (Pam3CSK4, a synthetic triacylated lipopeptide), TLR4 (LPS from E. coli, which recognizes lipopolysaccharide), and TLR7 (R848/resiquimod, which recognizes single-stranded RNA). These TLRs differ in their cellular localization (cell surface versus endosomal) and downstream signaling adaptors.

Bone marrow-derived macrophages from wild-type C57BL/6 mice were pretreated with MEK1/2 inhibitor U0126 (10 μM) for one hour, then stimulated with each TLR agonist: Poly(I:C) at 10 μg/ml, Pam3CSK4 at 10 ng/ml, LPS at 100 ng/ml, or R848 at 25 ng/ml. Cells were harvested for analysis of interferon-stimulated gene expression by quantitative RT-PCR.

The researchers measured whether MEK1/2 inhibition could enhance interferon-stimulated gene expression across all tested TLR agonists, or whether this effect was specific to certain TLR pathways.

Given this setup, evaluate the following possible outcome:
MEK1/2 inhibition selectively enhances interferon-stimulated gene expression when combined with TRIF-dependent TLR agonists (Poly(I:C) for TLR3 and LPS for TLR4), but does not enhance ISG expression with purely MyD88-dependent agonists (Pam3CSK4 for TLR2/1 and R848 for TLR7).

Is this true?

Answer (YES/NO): NO